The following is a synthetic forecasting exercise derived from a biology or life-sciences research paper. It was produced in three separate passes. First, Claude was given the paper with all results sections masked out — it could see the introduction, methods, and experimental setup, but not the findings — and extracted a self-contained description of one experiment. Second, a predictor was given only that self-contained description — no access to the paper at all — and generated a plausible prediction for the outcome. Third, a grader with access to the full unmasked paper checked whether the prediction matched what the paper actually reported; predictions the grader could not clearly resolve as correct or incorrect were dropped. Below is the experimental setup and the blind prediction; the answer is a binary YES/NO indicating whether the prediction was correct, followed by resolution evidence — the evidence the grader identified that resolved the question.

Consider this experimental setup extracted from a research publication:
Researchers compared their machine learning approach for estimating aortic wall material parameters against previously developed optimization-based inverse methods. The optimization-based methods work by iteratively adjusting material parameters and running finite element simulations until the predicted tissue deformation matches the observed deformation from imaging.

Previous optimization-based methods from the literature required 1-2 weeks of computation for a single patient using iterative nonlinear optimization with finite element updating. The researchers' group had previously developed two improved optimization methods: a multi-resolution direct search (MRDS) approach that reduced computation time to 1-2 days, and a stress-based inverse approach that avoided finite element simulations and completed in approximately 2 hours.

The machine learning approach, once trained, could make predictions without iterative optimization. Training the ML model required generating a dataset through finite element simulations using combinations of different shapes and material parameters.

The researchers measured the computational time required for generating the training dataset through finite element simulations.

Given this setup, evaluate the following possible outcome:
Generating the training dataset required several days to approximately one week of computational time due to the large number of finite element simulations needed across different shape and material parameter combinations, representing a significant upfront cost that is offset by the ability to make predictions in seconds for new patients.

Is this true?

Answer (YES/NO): NO